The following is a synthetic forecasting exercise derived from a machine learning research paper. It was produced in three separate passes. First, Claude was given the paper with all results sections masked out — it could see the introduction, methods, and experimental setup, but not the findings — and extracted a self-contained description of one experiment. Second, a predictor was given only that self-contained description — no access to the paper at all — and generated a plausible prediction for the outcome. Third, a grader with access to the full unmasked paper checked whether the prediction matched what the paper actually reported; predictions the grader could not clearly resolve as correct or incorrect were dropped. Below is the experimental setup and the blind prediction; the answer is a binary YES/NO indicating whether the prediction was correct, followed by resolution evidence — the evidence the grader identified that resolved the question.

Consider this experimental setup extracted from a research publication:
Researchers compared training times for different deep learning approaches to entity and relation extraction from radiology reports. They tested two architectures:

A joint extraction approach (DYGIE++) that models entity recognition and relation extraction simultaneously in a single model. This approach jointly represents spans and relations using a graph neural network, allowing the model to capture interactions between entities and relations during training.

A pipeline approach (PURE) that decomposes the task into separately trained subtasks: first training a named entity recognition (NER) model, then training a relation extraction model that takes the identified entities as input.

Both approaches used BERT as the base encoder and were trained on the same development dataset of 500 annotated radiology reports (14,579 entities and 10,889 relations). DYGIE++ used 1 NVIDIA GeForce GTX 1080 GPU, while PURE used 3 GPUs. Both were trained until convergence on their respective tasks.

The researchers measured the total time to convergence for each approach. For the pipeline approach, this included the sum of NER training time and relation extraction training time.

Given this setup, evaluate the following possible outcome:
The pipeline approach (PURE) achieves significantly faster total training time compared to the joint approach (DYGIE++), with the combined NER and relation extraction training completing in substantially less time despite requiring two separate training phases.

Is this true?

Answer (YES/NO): NO